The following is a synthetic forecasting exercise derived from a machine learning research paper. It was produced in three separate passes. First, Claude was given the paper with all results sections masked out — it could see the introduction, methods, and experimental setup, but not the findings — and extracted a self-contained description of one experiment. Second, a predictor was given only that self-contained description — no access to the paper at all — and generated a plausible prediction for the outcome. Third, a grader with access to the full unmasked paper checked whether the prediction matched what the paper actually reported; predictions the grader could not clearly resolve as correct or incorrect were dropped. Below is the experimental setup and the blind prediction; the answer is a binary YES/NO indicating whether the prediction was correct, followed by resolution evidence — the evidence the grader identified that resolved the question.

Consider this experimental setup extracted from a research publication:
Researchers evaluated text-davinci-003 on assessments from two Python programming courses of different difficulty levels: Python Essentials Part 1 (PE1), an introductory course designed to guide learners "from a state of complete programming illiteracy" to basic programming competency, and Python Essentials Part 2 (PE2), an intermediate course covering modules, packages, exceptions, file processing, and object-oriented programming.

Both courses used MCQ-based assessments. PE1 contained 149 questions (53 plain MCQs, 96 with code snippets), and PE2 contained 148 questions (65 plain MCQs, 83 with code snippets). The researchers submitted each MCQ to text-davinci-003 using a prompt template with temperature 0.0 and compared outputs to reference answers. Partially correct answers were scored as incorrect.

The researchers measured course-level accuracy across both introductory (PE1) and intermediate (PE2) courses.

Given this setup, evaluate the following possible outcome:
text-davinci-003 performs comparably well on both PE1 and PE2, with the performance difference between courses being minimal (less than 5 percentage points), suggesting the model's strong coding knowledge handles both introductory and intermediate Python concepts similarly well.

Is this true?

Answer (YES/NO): NO